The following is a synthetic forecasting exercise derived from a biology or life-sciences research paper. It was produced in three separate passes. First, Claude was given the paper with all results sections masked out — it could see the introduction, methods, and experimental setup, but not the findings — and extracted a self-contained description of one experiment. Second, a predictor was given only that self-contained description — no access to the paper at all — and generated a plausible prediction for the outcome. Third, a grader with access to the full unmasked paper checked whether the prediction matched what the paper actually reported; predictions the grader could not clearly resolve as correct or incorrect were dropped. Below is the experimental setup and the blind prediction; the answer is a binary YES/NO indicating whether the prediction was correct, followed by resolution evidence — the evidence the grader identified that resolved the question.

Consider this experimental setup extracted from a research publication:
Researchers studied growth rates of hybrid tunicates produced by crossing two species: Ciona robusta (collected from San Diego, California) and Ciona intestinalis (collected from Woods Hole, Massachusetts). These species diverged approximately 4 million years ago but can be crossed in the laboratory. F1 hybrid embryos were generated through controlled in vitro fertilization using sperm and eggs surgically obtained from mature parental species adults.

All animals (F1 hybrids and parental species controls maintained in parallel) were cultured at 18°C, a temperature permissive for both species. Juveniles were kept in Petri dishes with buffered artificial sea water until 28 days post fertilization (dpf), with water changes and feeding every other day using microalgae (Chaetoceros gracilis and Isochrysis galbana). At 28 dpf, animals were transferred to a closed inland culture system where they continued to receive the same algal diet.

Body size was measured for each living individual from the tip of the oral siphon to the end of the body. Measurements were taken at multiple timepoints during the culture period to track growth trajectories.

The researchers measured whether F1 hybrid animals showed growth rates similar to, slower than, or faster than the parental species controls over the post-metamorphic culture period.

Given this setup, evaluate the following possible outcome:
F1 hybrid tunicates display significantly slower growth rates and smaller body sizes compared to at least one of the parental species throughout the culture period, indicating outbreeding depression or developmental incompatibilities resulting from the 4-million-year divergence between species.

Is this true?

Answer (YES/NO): NO